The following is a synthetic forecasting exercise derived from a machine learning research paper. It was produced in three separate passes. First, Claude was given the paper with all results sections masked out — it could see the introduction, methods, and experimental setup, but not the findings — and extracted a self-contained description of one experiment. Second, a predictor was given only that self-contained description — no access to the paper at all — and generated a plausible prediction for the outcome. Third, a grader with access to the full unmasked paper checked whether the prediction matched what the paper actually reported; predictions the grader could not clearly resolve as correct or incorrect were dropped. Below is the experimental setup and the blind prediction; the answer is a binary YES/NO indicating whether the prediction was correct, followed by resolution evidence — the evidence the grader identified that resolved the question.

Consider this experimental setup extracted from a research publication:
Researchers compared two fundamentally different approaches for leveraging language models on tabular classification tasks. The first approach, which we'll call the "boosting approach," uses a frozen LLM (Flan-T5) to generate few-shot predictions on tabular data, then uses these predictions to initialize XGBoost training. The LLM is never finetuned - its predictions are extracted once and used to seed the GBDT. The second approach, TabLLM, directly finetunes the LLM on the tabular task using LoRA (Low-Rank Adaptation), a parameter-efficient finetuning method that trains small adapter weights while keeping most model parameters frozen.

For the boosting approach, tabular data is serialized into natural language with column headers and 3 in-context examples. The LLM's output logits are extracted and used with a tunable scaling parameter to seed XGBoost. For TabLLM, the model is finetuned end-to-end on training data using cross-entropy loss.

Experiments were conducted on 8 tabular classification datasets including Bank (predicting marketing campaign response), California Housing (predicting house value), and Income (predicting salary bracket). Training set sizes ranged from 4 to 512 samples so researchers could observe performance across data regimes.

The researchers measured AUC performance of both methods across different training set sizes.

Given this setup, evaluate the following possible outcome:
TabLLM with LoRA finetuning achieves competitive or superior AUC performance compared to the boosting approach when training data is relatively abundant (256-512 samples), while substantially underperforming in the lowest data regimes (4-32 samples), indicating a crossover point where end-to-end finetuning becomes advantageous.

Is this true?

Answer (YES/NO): NO